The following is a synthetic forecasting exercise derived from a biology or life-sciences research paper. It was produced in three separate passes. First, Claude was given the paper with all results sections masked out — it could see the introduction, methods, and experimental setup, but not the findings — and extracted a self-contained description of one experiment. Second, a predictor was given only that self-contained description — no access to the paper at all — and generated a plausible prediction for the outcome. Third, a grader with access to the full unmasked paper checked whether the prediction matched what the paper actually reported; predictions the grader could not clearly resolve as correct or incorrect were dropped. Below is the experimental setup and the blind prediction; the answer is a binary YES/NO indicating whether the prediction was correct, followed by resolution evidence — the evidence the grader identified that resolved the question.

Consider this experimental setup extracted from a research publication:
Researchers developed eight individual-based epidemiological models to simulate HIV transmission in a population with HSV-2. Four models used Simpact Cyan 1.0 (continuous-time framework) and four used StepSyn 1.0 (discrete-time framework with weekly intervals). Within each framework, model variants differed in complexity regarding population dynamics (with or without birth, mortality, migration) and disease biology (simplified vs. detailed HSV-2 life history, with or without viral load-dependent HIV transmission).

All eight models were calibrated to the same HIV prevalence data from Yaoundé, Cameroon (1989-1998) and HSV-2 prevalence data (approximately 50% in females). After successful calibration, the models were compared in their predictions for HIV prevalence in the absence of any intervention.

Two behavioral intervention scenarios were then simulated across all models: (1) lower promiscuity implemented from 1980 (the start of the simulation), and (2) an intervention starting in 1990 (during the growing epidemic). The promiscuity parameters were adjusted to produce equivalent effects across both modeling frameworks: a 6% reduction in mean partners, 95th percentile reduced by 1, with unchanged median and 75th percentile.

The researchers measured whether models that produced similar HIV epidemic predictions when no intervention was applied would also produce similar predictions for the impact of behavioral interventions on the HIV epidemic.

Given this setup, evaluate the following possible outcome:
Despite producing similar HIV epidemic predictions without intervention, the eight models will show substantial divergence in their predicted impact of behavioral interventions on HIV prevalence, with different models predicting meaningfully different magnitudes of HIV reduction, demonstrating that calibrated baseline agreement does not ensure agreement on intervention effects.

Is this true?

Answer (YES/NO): YES